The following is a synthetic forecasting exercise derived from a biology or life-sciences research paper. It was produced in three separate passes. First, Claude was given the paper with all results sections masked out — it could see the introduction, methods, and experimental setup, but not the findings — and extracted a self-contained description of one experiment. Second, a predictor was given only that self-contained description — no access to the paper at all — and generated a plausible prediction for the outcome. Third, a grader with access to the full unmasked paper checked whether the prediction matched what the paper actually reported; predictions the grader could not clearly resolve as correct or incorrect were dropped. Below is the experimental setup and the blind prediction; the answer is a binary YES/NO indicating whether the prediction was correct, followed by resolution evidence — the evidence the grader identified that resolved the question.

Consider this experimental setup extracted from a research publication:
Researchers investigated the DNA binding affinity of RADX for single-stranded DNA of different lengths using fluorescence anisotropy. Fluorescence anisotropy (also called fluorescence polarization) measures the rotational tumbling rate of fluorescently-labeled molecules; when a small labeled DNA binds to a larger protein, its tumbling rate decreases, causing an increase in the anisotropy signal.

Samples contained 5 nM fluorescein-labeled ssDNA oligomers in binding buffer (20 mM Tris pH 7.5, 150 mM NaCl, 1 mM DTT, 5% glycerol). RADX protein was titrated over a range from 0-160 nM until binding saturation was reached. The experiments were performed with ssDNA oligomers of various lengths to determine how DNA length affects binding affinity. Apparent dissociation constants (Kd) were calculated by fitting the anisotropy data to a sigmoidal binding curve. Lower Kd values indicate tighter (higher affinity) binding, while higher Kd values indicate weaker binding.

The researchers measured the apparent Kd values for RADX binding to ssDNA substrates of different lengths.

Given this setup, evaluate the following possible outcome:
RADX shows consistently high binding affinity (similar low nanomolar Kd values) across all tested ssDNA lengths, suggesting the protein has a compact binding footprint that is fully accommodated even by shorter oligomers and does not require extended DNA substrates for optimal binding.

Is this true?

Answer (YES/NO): YES